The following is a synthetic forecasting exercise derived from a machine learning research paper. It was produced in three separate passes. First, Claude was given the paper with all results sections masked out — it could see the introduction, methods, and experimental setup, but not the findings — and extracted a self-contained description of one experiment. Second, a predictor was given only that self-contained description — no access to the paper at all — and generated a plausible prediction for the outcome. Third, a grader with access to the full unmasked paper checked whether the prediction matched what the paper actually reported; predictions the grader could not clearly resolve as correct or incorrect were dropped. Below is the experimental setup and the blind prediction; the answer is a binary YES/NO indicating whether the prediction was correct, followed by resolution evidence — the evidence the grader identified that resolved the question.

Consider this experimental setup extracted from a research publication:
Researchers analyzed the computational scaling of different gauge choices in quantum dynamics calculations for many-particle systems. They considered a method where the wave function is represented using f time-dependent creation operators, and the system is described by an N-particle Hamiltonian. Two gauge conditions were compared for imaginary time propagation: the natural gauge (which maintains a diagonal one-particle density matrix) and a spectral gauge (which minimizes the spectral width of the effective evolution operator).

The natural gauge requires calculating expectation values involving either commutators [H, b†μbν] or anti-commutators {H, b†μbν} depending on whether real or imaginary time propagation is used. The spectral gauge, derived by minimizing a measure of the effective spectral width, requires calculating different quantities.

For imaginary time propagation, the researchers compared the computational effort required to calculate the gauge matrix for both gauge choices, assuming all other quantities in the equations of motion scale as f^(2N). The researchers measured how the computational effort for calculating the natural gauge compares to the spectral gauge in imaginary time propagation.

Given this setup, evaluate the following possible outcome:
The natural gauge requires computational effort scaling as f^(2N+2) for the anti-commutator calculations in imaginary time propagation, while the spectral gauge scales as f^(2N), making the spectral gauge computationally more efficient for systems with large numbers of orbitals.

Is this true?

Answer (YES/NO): YES